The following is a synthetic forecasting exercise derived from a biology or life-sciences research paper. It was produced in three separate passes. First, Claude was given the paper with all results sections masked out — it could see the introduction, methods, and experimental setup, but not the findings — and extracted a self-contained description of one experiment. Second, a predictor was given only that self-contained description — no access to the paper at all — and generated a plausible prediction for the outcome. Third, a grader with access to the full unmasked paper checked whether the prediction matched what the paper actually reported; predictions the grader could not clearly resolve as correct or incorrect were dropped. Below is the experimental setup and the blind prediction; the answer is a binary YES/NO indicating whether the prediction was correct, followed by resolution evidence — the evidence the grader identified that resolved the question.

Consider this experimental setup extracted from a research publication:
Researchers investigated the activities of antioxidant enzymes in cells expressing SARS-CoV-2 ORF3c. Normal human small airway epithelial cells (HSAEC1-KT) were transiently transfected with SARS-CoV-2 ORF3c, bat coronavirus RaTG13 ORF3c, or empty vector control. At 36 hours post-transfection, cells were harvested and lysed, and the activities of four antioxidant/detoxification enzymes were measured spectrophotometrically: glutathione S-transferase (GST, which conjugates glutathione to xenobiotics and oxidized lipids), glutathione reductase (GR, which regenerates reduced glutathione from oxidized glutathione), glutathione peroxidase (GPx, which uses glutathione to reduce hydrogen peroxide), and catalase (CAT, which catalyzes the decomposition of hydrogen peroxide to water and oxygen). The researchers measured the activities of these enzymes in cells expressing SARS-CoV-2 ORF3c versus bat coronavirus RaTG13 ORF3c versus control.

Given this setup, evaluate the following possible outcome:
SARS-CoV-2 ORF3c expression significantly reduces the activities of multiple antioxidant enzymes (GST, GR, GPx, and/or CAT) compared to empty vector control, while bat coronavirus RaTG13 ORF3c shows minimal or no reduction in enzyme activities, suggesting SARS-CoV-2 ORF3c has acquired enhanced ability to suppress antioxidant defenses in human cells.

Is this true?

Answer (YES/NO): NO